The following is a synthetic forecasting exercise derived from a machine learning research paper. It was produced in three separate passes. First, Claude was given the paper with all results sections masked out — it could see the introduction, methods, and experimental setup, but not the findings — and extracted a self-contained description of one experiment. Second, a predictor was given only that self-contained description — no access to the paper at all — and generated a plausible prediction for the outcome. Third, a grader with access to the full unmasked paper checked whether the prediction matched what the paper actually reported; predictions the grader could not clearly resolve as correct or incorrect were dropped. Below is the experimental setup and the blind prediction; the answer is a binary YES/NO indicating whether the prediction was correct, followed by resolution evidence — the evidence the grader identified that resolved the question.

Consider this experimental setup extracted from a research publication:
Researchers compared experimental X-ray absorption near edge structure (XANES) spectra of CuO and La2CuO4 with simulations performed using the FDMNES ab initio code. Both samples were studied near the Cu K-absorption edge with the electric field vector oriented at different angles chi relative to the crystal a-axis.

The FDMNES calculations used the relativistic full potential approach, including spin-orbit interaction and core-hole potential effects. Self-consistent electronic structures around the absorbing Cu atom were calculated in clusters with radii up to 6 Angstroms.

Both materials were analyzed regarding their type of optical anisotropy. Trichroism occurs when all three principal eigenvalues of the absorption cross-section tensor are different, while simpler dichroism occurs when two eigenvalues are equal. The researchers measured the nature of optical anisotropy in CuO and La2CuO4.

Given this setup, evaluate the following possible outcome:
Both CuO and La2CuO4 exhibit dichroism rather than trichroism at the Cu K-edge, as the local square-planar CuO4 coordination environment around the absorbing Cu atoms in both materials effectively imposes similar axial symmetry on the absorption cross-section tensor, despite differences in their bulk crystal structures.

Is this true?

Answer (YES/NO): NO